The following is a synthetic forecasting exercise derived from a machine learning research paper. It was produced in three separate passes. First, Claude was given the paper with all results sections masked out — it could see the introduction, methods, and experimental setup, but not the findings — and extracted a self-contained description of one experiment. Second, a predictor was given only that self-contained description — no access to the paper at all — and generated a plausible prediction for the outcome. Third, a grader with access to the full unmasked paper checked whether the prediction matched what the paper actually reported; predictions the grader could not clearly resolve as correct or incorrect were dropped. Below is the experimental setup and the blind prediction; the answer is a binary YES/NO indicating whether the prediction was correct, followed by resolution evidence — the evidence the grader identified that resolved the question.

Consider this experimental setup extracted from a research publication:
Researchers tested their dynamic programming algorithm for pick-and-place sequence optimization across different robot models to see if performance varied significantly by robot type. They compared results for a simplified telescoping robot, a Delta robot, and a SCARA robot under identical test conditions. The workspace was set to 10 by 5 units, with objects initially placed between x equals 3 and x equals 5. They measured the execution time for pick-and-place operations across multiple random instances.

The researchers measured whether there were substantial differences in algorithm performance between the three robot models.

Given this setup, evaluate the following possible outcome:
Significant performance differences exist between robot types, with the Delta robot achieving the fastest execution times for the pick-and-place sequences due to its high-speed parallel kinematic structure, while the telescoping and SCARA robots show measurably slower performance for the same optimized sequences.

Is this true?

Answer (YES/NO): NO